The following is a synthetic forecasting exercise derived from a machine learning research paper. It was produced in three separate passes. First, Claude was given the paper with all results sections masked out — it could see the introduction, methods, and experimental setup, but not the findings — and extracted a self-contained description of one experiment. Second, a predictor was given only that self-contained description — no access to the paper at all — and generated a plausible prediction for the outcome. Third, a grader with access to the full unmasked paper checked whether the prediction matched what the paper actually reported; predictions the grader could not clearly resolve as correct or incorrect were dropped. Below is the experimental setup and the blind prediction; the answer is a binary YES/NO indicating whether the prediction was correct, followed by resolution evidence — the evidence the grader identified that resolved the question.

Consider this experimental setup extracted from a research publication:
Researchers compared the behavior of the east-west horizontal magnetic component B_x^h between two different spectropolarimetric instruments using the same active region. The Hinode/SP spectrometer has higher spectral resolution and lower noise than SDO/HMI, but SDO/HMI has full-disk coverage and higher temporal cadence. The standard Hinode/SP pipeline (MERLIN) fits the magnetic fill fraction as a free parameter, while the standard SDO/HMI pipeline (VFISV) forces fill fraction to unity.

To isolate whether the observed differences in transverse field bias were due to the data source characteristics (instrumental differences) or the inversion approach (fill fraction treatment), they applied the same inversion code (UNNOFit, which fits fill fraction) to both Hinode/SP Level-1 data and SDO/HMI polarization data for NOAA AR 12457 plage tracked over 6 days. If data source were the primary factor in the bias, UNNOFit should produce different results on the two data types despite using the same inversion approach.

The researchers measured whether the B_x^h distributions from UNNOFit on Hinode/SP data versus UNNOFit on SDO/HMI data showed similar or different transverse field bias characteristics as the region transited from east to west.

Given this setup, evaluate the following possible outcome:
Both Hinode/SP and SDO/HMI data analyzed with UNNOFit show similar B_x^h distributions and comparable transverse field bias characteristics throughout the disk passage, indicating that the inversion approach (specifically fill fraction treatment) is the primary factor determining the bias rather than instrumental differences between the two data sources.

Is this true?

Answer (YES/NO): YES